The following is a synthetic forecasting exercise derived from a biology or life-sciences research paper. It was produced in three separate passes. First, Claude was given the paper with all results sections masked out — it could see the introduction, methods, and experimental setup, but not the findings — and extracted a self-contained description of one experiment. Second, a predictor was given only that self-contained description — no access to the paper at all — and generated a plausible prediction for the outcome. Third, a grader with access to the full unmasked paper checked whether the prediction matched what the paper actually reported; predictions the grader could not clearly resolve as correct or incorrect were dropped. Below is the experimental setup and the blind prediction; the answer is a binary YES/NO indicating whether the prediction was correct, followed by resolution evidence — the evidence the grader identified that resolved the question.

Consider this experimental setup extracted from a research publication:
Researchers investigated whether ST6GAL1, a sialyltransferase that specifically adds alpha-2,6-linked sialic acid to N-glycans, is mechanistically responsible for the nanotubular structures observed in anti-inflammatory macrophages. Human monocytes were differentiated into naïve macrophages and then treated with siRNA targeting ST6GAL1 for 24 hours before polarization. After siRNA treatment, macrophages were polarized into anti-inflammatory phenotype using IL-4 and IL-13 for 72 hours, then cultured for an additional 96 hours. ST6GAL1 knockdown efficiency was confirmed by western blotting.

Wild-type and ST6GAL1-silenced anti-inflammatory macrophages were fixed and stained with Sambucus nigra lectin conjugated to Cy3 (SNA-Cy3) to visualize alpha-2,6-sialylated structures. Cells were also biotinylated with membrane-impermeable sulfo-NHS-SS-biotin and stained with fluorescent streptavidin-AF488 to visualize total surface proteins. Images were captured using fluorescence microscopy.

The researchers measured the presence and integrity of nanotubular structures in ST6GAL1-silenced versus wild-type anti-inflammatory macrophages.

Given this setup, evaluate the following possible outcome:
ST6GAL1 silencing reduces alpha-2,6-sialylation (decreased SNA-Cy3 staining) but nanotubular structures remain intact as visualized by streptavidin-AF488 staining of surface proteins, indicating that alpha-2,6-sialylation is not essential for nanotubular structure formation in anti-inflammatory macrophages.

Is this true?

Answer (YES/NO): NO